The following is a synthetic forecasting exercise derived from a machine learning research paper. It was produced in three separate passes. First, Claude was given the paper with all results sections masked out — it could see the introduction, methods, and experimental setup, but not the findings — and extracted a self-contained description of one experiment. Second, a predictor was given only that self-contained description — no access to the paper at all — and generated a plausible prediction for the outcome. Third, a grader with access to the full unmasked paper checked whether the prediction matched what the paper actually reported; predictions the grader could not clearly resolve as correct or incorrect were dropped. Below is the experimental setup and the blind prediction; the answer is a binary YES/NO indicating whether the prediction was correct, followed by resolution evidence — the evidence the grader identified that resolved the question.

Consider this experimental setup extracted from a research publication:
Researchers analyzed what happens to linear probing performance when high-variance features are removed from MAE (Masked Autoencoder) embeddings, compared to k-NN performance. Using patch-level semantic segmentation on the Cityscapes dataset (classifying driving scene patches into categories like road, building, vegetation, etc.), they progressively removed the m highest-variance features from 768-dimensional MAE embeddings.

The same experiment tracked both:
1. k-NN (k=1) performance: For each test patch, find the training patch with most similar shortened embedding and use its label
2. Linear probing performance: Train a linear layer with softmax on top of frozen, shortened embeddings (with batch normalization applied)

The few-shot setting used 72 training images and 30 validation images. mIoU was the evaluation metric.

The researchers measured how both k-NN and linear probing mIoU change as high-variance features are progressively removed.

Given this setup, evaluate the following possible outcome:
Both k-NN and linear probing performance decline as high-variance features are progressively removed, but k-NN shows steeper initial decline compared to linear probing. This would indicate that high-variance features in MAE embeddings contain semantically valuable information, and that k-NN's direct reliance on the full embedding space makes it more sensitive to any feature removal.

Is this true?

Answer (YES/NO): NO